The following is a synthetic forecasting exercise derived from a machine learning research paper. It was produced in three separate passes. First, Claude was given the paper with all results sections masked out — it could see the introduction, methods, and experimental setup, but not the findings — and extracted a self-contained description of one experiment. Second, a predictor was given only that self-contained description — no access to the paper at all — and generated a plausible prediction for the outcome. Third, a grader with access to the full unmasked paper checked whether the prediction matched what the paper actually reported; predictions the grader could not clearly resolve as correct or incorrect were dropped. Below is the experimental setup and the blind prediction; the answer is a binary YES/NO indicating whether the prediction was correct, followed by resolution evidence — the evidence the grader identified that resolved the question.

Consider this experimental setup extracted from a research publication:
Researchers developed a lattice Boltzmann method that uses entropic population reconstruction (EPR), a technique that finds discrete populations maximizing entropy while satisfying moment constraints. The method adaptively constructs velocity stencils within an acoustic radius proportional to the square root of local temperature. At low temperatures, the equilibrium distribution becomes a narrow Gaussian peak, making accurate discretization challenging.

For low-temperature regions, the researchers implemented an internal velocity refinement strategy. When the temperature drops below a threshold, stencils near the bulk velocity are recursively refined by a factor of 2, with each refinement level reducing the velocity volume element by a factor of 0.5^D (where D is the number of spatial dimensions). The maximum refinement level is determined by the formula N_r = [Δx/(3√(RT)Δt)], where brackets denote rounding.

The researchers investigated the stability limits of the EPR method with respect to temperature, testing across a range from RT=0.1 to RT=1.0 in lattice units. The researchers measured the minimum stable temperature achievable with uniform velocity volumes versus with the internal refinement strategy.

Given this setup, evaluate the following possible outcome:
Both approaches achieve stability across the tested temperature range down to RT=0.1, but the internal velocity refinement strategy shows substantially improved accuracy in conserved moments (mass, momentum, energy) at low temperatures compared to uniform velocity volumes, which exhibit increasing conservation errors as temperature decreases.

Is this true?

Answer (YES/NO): NO